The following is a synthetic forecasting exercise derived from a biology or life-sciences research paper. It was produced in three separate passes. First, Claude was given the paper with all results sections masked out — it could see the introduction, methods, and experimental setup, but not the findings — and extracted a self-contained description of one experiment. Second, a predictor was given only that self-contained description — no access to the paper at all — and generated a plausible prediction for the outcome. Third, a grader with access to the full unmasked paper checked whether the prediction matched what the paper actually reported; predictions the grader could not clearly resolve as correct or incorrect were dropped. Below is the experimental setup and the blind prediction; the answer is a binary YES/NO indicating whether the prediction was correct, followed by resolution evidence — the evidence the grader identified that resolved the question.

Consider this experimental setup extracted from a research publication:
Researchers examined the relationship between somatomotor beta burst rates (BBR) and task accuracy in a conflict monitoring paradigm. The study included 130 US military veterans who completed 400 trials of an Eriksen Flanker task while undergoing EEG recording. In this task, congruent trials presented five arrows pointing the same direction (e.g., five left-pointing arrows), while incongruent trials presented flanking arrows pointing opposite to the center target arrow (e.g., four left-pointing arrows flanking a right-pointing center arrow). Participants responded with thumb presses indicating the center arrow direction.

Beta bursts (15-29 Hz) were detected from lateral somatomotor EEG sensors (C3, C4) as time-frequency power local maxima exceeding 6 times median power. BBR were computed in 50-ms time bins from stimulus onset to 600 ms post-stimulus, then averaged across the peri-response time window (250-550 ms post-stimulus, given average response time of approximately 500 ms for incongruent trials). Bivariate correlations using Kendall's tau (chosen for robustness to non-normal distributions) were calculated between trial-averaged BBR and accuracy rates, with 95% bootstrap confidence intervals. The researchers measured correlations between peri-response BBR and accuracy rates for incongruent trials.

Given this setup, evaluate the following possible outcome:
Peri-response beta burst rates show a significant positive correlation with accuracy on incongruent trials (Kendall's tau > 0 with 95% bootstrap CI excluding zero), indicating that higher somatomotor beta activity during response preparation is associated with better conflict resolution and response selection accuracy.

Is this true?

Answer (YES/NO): NO